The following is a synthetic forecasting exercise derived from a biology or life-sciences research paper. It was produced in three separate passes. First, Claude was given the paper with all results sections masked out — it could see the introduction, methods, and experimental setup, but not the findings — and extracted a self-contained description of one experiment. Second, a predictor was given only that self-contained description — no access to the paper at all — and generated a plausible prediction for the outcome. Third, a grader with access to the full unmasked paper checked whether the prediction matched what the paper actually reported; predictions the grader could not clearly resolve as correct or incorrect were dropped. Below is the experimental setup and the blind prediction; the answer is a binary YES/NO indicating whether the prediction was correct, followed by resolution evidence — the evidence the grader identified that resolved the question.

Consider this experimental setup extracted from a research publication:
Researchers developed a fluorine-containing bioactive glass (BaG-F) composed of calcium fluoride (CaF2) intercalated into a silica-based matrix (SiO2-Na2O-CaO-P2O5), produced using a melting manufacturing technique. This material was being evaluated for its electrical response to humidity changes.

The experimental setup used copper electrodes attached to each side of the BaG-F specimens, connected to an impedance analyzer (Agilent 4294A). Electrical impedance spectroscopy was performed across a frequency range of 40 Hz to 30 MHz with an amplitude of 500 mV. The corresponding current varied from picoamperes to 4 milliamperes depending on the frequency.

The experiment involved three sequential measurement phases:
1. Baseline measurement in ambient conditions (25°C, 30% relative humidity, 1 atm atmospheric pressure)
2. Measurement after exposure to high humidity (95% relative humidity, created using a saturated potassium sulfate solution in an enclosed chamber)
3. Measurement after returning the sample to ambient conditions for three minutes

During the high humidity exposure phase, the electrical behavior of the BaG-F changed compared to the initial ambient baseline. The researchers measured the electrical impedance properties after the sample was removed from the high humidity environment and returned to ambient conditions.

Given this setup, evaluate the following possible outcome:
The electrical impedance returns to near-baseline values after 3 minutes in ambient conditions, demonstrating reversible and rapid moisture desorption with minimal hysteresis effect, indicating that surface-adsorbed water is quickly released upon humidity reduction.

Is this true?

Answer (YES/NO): YES